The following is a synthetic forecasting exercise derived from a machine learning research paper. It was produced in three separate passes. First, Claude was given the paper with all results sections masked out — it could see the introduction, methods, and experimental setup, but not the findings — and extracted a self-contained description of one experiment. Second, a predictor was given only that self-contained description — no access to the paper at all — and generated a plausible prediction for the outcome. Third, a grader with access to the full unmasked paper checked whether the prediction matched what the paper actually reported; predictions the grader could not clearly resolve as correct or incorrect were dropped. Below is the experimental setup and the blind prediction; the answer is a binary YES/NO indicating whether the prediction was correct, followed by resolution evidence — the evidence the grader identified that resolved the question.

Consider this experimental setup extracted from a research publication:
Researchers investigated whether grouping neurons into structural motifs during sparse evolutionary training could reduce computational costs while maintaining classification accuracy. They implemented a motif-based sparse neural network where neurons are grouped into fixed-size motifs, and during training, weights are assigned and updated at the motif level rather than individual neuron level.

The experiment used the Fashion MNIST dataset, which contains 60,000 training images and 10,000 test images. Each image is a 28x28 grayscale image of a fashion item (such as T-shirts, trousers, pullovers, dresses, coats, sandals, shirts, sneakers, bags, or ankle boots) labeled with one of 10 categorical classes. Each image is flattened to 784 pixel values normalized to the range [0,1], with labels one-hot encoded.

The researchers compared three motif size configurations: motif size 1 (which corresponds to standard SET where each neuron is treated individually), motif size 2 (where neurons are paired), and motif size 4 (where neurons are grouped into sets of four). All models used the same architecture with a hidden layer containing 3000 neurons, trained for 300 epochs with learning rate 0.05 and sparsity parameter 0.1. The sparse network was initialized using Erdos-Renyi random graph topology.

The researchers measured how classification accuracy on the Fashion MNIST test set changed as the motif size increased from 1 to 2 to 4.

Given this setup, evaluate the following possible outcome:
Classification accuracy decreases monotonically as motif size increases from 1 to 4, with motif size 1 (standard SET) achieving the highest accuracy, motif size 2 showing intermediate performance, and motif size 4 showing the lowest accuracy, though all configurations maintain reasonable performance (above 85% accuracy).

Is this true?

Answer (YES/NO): NO